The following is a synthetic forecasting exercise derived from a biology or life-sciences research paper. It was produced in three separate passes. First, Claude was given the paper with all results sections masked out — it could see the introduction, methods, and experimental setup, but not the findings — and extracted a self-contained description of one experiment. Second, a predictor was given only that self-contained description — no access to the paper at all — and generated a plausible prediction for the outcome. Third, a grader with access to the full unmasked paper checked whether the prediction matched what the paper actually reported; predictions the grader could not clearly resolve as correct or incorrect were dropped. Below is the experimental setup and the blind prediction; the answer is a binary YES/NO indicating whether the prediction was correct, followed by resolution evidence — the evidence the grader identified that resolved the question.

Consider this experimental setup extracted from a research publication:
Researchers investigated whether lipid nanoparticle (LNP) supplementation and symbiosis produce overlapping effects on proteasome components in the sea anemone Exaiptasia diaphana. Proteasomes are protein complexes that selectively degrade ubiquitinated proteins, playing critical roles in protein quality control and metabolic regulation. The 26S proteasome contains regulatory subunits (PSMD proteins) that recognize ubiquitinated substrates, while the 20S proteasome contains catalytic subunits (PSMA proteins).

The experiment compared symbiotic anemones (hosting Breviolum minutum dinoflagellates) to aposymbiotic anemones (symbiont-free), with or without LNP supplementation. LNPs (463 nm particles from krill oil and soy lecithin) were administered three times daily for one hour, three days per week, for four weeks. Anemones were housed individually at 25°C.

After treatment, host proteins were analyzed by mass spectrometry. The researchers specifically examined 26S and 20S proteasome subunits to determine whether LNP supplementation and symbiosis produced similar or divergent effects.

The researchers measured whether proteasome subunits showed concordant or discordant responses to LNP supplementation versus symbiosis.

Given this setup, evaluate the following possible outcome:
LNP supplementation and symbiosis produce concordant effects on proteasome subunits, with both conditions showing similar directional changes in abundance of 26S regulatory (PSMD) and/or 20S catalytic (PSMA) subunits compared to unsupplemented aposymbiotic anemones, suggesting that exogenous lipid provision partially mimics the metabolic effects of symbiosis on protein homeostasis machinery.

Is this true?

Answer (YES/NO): YES